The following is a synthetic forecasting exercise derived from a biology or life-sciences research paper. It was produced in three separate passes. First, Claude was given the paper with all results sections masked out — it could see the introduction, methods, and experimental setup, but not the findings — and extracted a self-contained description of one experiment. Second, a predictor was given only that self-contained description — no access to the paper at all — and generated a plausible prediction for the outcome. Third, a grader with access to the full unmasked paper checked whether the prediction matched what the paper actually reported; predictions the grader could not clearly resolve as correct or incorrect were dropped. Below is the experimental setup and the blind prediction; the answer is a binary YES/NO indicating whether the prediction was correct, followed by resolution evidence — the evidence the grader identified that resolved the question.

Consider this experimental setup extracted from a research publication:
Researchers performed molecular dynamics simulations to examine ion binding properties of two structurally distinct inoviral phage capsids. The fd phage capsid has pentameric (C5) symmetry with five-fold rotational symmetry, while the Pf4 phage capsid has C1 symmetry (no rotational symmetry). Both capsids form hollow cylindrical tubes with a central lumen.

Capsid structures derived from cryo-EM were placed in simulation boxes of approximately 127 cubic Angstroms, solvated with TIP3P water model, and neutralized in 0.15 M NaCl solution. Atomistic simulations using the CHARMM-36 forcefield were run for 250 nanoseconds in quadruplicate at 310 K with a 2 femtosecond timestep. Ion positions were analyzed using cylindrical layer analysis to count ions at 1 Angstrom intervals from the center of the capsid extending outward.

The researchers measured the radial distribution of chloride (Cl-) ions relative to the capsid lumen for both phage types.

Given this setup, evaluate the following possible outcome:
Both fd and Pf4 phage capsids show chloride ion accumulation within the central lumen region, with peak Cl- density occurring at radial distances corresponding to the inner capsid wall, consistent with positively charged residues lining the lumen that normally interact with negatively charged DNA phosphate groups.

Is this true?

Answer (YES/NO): YES